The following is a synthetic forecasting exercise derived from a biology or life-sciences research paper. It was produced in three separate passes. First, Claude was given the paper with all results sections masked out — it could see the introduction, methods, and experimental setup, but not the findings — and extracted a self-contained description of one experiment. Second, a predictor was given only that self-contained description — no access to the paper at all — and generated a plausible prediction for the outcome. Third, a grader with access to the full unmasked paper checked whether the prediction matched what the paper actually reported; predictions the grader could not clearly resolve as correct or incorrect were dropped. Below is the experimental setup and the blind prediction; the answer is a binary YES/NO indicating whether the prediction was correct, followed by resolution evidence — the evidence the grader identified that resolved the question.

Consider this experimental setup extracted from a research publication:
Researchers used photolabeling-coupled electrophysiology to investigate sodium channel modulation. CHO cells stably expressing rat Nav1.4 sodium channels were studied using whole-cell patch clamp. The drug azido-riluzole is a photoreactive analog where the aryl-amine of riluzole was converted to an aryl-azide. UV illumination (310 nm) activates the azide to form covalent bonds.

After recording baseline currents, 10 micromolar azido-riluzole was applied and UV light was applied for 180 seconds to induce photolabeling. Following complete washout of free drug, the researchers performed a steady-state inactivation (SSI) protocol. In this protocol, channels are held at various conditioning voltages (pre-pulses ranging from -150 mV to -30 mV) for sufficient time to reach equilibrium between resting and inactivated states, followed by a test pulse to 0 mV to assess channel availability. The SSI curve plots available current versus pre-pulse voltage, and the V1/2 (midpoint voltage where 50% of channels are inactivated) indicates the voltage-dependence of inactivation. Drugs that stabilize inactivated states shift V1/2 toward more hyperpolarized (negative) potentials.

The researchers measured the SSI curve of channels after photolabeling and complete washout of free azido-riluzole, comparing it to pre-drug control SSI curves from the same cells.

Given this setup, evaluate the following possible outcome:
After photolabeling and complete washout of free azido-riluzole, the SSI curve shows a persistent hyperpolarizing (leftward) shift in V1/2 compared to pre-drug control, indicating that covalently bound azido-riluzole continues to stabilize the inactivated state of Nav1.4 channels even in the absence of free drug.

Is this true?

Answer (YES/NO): YES